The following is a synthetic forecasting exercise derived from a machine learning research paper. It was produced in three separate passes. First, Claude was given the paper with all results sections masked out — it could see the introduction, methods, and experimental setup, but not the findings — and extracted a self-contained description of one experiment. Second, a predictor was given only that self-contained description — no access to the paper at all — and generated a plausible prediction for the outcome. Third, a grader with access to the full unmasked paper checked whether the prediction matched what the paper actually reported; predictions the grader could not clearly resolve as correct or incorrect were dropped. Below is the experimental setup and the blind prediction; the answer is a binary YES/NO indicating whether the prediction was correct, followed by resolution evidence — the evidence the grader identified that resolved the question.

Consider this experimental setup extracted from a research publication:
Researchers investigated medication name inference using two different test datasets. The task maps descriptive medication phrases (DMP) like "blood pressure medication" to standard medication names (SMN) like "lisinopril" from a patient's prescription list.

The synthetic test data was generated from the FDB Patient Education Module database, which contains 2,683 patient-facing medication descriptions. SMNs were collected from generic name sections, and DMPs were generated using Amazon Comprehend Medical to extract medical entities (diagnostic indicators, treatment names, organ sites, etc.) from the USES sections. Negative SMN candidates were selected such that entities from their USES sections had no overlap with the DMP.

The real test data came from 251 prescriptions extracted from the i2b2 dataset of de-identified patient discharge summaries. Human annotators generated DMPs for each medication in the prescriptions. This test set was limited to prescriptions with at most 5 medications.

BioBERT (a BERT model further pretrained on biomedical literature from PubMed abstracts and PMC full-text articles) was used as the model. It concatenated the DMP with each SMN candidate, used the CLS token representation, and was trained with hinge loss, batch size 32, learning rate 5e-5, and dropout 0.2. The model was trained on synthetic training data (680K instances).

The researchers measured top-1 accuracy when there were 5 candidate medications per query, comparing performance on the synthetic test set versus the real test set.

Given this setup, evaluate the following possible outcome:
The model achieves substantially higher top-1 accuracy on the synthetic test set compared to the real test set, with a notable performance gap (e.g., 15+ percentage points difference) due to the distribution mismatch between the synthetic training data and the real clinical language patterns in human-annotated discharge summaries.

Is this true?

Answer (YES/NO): NO